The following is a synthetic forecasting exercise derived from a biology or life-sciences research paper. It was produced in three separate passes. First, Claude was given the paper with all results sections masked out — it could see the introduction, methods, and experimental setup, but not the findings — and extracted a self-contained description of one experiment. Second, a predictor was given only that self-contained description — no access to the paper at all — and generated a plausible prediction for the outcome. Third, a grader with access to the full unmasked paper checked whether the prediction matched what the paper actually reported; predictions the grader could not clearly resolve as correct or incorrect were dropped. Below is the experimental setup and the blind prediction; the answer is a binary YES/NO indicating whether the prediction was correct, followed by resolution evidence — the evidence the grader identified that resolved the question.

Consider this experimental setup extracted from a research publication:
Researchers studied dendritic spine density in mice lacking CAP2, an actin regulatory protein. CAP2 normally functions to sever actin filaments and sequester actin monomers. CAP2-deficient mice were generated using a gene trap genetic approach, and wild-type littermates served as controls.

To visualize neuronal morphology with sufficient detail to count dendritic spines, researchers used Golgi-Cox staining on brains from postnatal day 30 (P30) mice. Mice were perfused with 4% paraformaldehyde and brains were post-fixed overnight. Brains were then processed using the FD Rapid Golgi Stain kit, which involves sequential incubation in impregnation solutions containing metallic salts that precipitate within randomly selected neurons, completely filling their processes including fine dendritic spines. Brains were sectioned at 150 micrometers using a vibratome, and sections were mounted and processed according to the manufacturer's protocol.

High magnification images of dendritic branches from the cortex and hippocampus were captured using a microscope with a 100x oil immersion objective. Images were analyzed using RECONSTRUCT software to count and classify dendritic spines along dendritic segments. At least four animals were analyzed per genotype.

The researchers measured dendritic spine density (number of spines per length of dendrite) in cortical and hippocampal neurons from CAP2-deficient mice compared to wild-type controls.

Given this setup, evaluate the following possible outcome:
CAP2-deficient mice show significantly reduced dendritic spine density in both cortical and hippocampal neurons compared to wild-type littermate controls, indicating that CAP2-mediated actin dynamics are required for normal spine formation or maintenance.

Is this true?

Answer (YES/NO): NO